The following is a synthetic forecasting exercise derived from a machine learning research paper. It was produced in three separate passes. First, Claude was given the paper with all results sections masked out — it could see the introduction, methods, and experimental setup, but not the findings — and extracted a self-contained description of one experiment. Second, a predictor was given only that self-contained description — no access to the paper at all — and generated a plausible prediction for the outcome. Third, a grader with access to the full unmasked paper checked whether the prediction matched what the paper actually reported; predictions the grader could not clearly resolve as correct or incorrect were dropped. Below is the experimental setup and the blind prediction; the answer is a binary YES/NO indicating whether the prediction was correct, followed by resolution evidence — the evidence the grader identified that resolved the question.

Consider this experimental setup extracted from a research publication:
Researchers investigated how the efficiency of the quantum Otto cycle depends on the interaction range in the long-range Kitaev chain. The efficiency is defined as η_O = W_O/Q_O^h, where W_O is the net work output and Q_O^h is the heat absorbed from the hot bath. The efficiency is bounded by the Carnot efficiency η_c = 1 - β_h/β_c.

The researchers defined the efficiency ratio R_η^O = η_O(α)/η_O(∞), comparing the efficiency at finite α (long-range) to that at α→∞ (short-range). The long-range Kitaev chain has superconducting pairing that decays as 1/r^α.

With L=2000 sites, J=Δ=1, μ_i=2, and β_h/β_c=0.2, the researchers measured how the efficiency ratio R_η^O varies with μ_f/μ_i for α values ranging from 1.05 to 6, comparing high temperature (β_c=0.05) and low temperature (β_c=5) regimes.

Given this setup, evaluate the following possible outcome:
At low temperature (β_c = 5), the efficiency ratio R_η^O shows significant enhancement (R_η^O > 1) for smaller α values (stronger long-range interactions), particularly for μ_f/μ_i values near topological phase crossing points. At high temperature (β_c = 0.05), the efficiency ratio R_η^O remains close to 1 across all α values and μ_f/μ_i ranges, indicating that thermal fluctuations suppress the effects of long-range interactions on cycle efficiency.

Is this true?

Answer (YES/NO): NO